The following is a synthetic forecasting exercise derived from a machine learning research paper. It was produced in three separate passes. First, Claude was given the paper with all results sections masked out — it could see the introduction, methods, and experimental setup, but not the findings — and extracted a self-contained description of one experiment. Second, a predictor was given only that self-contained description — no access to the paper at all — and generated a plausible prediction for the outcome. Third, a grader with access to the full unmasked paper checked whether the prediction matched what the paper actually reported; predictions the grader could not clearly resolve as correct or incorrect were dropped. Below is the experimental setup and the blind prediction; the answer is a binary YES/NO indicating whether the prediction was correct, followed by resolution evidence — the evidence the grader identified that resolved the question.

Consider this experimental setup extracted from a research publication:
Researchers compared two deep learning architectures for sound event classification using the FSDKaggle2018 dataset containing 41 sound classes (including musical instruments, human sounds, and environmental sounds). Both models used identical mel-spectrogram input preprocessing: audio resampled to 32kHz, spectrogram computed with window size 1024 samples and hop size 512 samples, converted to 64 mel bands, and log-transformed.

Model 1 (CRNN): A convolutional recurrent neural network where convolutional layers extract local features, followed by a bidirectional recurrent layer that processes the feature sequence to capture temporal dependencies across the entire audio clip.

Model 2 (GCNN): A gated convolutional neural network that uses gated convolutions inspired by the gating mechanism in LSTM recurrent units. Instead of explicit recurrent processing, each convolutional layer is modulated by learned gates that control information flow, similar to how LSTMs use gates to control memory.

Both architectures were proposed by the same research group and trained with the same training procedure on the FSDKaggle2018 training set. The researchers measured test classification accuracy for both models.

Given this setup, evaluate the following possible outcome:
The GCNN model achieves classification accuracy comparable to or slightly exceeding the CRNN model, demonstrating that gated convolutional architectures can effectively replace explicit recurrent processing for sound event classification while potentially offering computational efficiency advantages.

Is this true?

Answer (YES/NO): YES